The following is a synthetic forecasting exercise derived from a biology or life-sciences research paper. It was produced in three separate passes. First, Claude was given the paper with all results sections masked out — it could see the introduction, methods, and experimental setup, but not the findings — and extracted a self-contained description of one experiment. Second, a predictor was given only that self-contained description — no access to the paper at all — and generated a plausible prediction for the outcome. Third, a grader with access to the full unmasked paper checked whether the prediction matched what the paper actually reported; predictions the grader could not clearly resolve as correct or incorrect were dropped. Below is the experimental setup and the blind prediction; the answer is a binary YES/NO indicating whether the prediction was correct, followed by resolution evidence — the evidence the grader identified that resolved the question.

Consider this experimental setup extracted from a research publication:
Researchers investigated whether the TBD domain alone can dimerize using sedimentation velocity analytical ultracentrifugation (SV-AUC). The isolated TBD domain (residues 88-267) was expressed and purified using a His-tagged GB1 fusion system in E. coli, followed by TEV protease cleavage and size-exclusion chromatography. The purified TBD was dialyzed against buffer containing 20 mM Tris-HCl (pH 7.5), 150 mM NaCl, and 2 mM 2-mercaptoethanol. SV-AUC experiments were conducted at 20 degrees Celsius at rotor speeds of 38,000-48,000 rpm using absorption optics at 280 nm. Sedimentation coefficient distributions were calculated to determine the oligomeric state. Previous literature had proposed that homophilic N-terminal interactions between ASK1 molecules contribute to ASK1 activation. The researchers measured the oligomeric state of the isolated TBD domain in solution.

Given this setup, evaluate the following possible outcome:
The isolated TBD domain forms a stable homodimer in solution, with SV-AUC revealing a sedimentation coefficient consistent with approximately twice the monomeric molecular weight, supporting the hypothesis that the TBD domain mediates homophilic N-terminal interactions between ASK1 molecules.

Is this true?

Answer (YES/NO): NO